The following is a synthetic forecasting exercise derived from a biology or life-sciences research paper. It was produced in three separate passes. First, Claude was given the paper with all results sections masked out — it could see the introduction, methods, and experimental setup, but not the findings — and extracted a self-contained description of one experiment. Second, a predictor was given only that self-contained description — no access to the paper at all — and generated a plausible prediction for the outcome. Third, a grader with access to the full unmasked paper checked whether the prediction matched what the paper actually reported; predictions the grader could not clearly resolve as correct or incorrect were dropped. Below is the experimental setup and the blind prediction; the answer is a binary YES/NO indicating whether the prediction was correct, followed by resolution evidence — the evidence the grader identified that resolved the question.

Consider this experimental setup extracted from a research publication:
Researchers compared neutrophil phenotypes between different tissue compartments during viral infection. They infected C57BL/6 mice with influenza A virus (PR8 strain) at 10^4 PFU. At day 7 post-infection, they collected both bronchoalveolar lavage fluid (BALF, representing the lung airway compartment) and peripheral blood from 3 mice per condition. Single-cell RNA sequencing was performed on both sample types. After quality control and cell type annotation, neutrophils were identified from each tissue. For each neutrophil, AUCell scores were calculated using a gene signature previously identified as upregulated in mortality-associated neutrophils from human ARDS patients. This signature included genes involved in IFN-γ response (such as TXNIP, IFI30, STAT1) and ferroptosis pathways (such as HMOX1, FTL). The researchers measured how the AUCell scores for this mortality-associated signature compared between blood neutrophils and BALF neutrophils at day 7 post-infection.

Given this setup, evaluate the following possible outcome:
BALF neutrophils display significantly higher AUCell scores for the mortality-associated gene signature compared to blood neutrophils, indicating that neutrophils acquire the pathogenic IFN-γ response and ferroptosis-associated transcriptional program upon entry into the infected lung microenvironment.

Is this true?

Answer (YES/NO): YES